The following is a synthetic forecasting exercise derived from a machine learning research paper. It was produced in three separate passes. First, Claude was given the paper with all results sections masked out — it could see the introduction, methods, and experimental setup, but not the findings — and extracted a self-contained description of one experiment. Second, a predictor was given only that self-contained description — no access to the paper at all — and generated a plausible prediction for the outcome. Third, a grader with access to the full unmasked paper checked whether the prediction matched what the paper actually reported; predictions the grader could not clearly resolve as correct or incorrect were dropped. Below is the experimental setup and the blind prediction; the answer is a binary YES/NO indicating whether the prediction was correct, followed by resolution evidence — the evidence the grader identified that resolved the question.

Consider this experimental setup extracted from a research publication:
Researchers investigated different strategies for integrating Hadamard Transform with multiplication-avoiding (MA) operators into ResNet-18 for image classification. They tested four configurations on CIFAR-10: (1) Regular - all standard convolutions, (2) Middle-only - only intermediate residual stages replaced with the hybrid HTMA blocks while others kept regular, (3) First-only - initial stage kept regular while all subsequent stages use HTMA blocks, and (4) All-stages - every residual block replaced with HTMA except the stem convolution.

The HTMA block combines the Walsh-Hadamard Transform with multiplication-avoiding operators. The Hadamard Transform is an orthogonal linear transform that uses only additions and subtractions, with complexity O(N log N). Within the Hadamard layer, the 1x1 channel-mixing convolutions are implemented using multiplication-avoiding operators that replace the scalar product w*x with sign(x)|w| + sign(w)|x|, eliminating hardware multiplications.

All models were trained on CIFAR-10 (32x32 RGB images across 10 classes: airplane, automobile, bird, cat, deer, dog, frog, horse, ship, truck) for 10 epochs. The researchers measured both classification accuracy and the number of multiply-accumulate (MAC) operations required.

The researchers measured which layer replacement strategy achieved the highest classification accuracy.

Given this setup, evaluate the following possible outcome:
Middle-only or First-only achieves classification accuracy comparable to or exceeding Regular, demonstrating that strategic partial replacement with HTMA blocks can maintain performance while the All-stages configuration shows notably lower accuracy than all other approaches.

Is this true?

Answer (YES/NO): NO